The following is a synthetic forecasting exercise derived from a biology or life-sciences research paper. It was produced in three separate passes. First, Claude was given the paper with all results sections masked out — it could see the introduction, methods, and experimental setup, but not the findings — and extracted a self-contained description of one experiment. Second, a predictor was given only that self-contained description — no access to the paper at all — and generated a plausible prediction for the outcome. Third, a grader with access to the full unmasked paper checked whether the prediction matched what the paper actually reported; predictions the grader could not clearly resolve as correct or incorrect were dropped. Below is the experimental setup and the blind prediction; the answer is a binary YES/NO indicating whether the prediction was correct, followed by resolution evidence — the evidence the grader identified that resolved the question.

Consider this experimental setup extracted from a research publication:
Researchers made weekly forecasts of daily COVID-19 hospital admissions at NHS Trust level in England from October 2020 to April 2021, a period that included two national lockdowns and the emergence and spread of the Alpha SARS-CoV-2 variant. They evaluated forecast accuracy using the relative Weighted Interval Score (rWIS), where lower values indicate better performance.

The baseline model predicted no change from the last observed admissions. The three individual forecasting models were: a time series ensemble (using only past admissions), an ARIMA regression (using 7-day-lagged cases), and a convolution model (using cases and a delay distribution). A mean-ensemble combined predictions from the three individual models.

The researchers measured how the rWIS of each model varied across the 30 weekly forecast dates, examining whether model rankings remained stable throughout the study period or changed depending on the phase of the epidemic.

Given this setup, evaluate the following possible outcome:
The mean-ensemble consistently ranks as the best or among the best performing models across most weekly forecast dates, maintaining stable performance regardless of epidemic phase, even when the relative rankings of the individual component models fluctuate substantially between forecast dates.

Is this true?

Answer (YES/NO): YES